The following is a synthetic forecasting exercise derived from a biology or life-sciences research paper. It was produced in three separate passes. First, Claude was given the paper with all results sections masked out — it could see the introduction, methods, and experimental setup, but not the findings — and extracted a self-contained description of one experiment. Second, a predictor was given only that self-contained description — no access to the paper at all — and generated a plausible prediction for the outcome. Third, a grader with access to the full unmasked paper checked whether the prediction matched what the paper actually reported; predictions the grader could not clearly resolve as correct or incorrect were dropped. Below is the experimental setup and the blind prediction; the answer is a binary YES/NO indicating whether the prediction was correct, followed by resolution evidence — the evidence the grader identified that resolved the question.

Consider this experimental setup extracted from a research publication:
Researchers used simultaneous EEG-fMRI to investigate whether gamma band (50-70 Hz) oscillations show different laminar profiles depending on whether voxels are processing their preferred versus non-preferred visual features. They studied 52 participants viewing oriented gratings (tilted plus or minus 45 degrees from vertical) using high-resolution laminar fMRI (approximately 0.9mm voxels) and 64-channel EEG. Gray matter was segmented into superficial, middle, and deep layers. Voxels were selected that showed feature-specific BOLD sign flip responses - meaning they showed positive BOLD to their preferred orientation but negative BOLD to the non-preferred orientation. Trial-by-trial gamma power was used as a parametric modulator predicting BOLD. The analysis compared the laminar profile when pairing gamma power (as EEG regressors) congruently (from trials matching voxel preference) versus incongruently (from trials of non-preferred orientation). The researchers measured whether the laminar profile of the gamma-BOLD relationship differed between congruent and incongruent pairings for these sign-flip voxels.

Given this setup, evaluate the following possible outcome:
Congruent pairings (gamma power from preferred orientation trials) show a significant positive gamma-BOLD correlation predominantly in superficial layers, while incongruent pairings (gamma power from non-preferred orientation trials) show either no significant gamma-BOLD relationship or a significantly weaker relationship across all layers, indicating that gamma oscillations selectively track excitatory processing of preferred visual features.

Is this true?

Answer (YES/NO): NO